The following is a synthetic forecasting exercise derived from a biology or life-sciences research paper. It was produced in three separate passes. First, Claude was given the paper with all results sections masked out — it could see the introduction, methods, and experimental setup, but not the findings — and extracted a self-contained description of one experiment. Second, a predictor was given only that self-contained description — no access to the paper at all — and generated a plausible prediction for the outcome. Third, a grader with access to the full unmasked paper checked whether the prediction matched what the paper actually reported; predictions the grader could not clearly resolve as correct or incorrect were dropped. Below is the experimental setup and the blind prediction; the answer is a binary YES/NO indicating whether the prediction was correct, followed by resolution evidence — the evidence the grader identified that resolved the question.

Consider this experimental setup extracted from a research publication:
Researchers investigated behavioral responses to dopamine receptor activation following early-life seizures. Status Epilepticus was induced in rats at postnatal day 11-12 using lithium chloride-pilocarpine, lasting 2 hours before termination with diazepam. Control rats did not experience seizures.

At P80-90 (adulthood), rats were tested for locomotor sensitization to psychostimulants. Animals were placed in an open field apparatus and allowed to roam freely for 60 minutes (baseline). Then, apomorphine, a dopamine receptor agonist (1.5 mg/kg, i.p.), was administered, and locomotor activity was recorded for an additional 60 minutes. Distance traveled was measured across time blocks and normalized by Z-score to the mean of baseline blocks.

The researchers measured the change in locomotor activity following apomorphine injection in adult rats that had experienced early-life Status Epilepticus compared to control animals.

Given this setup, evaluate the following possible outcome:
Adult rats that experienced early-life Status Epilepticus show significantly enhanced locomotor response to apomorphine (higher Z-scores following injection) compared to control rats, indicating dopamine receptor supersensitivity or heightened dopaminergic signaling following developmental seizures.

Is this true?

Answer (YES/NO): YES